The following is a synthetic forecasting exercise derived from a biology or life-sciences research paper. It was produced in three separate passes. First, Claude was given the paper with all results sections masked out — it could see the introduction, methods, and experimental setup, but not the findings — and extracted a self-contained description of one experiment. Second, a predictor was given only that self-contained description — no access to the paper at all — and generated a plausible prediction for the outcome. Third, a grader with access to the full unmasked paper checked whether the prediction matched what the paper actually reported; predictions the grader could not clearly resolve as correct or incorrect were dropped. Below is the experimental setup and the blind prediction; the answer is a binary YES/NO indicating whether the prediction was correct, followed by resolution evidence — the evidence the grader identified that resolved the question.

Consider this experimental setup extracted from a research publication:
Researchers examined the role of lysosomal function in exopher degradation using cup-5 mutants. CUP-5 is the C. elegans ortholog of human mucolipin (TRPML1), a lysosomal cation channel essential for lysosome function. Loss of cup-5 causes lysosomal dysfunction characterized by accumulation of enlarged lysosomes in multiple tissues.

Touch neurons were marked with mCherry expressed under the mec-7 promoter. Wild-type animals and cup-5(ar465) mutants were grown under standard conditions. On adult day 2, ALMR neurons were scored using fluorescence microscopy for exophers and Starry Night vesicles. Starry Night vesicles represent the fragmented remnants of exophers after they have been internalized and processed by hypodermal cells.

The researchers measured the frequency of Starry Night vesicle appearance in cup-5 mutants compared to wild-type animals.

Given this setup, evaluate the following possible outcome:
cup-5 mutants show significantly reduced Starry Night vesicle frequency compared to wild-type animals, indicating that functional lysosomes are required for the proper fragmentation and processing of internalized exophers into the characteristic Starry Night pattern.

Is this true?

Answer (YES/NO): NO